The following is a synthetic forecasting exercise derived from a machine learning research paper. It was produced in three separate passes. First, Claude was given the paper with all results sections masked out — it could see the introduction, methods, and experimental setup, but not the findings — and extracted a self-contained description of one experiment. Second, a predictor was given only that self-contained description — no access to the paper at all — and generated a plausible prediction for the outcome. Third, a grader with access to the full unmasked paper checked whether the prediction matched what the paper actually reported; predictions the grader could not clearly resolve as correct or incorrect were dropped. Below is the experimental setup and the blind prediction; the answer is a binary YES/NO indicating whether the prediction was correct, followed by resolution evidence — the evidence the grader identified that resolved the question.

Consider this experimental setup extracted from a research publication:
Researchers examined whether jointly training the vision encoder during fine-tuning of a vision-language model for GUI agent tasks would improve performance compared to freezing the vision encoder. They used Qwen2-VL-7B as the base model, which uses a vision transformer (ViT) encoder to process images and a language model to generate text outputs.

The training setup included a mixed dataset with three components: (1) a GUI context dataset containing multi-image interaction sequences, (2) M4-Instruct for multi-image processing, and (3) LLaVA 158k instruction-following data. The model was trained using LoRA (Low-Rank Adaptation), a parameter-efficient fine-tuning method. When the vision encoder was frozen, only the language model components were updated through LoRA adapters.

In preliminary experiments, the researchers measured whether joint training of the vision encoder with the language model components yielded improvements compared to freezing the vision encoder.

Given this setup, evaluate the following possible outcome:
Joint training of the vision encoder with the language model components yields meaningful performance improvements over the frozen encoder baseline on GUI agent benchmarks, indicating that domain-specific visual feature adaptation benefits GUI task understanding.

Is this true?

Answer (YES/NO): NO